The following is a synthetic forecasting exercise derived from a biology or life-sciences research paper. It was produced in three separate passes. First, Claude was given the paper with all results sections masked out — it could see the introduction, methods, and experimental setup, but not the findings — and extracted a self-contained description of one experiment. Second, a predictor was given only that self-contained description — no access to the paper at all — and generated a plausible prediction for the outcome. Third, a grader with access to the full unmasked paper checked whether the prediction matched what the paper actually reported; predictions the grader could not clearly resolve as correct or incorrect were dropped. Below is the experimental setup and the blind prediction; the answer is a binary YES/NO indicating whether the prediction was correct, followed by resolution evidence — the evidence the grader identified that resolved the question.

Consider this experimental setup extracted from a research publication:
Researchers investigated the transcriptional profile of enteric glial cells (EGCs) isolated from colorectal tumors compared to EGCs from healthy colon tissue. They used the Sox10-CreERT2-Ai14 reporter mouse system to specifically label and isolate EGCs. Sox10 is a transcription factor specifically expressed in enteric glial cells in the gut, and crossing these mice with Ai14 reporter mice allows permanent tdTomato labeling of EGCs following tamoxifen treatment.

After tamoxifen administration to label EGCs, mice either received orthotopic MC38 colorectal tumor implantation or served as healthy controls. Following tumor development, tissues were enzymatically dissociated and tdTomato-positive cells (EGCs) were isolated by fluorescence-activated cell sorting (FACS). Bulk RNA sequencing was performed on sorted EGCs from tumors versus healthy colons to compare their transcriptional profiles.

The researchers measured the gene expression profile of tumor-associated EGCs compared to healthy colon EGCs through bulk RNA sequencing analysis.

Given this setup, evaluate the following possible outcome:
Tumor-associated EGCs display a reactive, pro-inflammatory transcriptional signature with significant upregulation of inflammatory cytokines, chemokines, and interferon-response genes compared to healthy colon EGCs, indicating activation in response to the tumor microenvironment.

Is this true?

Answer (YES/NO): NO